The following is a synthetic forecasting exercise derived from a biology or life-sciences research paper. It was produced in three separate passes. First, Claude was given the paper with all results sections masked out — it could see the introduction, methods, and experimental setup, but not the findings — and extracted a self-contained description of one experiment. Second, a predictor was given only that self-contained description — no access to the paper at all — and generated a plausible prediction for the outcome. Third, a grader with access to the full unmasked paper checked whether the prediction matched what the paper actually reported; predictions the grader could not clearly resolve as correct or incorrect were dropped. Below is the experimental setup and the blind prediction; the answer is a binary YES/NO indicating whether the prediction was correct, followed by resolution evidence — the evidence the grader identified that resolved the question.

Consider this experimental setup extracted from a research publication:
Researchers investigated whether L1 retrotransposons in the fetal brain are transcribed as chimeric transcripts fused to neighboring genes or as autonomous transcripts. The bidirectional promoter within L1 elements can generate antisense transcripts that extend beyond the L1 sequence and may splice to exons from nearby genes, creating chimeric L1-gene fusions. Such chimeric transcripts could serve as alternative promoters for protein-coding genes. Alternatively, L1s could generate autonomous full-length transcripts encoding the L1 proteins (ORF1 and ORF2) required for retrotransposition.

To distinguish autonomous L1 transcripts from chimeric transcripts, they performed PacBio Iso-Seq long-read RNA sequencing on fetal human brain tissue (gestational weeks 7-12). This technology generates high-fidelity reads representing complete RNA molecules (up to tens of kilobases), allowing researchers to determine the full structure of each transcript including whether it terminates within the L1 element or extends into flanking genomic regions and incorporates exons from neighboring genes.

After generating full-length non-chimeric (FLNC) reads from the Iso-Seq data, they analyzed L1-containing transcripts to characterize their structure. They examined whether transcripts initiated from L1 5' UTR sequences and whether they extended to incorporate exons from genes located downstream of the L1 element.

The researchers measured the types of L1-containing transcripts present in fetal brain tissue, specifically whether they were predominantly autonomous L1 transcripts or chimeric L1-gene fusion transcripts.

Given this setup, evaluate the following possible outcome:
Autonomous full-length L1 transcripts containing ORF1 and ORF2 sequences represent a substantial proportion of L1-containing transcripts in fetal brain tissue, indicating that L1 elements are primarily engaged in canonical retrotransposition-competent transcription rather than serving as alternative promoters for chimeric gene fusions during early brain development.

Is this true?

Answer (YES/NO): NO